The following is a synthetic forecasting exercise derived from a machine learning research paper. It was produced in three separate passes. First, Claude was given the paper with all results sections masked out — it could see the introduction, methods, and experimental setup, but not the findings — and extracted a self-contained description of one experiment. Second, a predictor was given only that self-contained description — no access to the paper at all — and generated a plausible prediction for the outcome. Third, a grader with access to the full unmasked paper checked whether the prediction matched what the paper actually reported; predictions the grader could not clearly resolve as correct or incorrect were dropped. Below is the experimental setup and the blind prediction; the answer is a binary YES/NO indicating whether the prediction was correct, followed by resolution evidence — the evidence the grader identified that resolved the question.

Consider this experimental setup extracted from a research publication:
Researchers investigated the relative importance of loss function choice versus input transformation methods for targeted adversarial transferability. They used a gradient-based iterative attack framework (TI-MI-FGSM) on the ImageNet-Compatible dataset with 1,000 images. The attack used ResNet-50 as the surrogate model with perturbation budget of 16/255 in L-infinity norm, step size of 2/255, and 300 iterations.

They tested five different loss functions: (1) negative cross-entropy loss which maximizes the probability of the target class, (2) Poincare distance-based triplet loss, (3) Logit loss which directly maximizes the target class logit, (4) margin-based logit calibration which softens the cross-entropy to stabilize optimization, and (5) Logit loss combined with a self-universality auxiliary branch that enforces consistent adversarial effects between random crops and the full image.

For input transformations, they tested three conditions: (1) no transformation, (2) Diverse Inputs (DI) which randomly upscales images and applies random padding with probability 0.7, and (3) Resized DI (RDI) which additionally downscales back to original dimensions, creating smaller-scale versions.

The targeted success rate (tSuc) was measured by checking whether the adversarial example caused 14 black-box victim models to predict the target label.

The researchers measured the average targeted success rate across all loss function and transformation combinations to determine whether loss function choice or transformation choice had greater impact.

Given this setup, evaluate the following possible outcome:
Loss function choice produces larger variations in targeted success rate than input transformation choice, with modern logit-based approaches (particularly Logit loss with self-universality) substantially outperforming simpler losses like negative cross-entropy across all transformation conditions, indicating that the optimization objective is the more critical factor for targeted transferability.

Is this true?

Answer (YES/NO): NO